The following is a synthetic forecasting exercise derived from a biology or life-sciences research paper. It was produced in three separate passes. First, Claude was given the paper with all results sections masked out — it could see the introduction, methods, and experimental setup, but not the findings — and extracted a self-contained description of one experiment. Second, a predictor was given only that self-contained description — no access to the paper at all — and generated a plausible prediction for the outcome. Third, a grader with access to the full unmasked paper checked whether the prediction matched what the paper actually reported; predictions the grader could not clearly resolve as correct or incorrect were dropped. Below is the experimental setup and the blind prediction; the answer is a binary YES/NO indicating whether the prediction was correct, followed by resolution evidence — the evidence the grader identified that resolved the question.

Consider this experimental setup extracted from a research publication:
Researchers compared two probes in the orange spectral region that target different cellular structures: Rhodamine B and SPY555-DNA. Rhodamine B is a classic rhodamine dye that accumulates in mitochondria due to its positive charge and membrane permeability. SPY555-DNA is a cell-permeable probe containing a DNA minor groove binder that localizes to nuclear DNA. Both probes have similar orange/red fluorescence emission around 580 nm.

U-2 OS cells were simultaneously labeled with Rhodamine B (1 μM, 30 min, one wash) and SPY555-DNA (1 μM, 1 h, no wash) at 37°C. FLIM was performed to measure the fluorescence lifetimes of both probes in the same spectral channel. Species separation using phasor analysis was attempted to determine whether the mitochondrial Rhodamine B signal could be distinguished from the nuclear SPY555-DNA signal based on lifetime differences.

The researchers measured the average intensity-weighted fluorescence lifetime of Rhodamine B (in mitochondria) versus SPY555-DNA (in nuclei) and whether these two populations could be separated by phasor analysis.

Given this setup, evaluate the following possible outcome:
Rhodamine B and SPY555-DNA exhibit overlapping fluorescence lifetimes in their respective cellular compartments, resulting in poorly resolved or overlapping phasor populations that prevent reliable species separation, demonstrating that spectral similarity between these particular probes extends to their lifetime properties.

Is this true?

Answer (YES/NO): NO